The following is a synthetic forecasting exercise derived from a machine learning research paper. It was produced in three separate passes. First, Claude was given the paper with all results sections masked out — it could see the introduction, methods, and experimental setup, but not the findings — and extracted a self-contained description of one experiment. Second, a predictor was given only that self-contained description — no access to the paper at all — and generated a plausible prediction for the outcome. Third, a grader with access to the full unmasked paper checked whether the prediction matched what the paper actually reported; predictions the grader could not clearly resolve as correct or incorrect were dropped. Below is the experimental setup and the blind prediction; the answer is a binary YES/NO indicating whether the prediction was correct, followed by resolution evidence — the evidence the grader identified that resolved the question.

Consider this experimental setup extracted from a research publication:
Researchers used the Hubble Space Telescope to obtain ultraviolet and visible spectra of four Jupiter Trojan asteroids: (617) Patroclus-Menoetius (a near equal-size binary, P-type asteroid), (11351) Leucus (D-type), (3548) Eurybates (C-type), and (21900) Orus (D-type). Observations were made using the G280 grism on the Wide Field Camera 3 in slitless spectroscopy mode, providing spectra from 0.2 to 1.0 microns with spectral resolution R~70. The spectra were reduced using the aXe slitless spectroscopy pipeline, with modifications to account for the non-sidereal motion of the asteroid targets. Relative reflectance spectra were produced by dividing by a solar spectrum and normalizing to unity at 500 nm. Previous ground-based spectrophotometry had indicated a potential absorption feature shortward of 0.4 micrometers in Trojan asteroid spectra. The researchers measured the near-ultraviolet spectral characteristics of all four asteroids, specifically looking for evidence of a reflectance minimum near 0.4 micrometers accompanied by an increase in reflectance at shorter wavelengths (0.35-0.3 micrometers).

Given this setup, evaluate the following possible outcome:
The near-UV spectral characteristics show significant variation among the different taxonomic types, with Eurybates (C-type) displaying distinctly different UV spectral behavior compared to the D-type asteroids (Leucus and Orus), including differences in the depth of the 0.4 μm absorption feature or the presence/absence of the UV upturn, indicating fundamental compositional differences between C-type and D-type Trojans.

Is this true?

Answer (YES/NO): NO